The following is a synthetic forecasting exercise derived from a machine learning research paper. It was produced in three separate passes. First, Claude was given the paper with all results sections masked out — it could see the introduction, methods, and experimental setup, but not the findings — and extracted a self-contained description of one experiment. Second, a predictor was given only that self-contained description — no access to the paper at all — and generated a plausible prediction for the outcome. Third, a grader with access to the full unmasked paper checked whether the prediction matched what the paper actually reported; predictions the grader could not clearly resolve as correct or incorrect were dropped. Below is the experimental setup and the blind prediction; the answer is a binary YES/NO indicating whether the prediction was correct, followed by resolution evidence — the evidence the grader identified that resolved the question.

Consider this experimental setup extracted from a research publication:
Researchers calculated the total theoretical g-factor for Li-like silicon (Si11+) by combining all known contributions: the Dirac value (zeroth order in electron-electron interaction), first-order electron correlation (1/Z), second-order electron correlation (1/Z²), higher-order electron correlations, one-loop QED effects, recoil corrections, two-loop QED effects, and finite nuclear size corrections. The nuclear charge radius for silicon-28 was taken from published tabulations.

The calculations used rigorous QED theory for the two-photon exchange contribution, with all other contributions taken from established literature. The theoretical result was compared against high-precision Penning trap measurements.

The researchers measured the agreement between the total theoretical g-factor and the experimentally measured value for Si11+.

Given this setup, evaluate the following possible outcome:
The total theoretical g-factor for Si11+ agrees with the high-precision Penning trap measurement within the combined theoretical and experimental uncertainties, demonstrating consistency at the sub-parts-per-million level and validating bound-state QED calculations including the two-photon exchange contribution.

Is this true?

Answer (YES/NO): NO